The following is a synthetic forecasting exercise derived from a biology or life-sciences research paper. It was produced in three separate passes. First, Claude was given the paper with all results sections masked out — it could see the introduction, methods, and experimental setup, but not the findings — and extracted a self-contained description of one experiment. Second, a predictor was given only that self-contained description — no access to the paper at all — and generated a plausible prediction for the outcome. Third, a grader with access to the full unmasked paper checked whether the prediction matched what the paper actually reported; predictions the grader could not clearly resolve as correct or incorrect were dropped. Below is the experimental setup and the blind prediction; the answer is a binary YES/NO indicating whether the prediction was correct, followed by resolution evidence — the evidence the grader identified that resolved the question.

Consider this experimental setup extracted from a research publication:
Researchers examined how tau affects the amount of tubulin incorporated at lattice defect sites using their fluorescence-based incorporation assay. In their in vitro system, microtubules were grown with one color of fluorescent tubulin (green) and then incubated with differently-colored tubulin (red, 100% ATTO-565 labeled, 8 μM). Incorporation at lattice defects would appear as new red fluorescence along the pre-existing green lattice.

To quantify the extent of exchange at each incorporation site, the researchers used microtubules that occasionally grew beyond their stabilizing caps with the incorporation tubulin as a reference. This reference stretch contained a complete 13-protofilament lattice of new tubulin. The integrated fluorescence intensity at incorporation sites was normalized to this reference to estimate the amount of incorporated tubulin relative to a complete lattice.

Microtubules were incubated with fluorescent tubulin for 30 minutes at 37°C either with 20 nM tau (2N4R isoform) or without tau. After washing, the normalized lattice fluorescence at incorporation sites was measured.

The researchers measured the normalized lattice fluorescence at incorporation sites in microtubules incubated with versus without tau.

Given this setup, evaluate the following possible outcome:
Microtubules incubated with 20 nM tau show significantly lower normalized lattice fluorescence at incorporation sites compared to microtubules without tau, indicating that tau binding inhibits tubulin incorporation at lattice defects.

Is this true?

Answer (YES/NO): NO